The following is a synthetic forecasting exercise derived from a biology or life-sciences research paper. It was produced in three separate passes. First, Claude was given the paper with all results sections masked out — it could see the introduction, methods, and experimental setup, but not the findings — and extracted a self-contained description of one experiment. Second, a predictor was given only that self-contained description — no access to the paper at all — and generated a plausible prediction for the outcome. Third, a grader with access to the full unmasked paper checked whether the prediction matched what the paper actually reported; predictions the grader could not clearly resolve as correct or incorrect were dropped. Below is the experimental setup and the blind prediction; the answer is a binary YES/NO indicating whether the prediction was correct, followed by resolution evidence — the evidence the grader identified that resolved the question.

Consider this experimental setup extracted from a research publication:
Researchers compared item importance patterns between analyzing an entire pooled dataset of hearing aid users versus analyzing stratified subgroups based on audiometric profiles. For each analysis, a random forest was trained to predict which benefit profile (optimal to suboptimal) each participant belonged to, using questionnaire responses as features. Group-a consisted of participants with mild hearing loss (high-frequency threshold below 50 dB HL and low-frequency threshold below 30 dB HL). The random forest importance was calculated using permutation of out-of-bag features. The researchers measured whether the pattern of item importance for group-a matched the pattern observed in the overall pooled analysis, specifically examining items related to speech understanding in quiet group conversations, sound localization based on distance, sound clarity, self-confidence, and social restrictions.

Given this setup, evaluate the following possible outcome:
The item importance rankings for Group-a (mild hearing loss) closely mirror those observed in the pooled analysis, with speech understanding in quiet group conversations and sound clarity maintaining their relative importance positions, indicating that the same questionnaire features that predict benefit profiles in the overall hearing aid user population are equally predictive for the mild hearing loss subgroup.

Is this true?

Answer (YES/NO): NO